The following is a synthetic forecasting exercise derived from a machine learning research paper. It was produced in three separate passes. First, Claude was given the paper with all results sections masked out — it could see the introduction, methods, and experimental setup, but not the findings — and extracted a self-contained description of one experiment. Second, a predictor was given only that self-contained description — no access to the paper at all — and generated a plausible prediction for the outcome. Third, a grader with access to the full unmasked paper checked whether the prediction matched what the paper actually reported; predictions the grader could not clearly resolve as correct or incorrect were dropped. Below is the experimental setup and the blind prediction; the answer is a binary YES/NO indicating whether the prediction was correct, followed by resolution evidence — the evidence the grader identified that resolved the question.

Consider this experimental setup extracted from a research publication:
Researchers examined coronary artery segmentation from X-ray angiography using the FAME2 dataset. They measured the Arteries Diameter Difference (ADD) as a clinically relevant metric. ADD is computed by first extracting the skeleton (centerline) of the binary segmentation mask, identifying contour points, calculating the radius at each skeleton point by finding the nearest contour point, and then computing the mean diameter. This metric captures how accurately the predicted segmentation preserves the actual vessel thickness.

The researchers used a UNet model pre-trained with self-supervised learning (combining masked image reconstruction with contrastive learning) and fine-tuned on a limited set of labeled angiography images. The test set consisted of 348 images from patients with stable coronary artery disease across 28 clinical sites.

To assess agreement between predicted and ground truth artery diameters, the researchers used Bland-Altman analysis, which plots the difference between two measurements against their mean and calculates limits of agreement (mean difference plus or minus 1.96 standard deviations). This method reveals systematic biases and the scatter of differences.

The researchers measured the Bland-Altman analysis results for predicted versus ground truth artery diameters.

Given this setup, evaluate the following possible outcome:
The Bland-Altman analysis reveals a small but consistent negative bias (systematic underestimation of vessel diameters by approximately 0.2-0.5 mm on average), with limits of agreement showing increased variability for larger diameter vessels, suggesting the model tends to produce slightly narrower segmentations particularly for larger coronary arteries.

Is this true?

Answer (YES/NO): NO